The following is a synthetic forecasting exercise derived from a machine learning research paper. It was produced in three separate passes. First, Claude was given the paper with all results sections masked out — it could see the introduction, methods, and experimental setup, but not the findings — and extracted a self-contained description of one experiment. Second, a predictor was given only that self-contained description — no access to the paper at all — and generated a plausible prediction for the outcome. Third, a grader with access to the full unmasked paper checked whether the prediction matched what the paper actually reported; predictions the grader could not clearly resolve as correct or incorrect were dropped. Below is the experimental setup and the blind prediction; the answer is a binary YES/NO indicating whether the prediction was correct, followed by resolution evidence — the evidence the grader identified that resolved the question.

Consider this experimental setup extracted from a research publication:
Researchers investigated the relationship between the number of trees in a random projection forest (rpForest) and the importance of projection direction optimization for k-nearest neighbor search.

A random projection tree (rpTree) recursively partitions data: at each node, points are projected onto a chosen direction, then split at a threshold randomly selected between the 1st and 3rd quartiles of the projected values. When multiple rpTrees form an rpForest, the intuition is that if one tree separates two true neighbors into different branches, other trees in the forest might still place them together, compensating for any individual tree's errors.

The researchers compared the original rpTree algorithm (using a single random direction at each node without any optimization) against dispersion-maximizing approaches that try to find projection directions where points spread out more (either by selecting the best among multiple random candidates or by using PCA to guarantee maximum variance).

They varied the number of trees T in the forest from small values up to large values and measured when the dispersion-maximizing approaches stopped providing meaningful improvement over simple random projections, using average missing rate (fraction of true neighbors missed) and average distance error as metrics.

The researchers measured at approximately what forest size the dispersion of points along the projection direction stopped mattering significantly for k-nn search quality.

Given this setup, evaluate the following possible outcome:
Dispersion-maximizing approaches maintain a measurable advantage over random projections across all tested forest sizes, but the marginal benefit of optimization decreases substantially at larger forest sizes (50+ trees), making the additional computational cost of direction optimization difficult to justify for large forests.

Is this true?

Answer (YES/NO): NO